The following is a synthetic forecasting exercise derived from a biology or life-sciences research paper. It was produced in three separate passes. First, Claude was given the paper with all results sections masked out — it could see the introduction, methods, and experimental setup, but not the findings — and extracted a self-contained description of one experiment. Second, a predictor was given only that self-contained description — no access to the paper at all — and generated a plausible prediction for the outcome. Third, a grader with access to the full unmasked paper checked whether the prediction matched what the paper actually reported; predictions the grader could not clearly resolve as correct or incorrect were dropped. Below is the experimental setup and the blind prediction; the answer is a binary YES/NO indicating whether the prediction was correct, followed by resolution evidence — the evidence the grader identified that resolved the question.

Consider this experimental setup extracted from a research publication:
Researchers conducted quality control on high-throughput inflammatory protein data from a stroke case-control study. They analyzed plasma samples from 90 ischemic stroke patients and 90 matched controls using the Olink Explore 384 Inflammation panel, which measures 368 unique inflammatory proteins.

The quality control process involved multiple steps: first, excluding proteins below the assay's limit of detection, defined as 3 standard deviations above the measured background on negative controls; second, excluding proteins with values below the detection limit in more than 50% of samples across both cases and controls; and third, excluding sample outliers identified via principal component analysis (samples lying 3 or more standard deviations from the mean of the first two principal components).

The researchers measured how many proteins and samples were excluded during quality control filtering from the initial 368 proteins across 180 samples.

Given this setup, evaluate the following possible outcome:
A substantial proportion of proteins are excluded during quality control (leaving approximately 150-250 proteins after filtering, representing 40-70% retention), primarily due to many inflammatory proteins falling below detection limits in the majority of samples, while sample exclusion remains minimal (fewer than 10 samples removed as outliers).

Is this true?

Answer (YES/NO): NO